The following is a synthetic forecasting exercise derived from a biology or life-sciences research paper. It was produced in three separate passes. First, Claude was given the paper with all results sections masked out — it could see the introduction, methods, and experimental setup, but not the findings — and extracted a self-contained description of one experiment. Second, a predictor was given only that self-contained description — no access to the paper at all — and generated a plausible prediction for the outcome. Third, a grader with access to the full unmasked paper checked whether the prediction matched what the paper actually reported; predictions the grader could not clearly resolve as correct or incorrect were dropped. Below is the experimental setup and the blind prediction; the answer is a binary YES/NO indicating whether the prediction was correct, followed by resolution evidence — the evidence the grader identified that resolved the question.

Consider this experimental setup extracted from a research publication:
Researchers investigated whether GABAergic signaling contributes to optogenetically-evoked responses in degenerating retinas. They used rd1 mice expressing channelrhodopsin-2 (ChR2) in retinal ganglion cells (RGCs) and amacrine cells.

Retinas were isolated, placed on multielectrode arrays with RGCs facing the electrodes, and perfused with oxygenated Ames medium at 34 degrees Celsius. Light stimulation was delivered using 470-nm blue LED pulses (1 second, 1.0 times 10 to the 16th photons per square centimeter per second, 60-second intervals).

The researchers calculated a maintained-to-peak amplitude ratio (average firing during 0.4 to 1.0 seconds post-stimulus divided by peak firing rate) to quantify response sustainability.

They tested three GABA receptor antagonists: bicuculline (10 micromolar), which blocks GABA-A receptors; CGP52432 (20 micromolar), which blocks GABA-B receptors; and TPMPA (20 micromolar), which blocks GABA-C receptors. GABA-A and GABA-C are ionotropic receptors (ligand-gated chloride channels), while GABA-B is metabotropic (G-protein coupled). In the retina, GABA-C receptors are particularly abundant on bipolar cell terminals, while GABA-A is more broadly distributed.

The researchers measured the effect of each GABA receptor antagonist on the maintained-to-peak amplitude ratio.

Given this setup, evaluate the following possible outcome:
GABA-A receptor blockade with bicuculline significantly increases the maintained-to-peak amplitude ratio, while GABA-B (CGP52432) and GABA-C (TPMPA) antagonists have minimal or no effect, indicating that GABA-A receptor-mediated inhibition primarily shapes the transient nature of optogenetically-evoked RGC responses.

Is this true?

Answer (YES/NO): NO